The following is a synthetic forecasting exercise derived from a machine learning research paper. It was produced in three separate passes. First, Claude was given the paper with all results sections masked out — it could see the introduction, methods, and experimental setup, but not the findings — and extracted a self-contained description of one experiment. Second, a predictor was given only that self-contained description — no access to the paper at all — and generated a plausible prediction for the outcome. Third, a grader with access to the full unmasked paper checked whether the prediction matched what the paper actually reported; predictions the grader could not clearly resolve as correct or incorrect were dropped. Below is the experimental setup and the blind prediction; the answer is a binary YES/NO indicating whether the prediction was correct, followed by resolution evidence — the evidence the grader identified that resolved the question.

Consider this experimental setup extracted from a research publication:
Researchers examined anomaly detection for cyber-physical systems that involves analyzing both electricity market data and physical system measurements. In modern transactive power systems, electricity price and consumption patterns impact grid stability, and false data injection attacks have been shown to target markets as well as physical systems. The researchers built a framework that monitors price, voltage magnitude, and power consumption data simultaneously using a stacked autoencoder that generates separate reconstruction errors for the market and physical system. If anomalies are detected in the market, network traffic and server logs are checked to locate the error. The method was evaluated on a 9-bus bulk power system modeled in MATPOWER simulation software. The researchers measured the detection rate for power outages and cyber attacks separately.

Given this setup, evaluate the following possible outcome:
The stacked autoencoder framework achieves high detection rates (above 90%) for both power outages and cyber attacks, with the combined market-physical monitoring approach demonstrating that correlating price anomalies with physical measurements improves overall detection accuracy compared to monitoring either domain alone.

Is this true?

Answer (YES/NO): NO